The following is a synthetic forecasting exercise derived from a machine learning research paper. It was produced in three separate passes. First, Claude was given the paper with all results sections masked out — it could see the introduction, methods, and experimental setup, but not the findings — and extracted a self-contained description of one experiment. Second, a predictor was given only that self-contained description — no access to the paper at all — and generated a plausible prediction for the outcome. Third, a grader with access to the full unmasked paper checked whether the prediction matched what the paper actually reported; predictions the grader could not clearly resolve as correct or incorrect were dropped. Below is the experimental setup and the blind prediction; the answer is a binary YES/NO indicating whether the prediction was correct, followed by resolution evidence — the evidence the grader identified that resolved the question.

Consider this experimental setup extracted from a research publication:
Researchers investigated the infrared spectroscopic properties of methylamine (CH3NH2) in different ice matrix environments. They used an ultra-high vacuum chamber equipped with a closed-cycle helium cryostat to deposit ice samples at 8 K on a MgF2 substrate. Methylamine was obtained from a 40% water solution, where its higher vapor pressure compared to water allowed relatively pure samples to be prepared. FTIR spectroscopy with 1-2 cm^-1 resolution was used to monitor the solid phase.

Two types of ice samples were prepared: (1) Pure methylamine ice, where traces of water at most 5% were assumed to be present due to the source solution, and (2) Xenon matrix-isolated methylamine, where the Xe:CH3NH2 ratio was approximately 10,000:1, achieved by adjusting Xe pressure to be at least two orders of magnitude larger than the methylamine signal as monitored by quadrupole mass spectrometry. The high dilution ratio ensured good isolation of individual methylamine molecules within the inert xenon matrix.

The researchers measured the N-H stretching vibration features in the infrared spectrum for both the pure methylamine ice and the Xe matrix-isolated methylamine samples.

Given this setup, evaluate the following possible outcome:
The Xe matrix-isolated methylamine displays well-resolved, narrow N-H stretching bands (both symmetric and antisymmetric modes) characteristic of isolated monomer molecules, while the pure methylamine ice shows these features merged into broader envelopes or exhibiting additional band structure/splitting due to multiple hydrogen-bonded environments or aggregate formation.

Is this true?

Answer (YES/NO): NO